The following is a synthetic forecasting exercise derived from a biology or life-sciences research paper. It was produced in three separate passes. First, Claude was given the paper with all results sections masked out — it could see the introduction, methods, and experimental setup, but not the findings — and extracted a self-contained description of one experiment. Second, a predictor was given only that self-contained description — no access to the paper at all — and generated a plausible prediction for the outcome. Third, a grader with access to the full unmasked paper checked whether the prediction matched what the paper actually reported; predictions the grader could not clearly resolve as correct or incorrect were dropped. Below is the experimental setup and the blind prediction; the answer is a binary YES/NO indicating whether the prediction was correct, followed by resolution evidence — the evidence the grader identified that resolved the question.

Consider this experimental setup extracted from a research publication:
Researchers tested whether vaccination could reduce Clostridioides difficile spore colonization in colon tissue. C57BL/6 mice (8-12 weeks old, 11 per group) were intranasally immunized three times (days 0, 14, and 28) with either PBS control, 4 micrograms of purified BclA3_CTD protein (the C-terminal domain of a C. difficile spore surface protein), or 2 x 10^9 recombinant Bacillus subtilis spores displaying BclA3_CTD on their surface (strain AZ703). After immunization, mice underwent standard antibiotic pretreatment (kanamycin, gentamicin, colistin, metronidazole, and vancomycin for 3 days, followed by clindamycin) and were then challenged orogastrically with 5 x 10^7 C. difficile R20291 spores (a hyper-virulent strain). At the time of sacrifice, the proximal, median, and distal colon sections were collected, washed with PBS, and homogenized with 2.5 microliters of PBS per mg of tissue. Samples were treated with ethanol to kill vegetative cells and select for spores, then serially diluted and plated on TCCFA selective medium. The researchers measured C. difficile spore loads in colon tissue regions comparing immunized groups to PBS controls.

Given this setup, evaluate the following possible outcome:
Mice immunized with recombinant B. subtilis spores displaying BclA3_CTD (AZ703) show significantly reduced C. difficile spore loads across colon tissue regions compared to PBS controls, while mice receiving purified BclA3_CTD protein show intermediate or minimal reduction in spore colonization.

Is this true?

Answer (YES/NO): NO